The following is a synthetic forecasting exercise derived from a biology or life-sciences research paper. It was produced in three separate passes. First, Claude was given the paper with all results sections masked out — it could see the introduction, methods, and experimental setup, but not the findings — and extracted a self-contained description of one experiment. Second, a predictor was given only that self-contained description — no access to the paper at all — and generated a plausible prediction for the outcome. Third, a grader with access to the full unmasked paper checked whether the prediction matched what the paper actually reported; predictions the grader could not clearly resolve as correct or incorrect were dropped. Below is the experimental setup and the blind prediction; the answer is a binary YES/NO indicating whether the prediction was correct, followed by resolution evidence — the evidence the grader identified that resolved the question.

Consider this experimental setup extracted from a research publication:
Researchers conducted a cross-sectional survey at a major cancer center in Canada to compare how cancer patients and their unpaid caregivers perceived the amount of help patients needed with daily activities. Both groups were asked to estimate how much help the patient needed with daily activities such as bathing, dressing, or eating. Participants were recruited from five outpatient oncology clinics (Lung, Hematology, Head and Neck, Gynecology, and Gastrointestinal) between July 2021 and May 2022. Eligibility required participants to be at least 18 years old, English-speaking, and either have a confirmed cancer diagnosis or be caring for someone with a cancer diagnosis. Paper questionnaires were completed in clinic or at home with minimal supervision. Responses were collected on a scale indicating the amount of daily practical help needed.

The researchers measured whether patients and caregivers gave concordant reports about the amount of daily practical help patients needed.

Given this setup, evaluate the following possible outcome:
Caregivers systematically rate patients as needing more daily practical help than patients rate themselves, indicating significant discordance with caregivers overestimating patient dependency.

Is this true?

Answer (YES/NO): NO